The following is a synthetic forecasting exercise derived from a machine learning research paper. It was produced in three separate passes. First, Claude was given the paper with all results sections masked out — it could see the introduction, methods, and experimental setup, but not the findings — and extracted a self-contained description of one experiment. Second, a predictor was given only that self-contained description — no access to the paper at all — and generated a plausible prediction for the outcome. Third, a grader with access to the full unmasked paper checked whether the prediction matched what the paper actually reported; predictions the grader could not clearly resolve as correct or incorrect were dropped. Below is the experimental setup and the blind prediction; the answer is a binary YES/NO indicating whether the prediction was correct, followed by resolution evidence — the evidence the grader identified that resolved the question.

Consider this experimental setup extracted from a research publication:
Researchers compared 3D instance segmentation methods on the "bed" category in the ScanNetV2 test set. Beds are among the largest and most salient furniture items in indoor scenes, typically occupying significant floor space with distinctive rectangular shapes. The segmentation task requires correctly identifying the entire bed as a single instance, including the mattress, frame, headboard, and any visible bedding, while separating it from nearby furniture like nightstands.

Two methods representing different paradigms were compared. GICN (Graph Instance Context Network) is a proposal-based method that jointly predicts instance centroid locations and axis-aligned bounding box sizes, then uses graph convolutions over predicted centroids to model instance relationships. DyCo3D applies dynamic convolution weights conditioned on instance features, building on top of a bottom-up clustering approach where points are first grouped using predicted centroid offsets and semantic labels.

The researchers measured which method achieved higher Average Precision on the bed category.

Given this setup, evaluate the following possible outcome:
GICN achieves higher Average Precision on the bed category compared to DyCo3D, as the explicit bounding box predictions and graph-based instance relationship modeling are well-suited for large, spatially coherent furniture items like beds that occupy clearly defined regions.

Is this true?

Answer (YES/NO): YES